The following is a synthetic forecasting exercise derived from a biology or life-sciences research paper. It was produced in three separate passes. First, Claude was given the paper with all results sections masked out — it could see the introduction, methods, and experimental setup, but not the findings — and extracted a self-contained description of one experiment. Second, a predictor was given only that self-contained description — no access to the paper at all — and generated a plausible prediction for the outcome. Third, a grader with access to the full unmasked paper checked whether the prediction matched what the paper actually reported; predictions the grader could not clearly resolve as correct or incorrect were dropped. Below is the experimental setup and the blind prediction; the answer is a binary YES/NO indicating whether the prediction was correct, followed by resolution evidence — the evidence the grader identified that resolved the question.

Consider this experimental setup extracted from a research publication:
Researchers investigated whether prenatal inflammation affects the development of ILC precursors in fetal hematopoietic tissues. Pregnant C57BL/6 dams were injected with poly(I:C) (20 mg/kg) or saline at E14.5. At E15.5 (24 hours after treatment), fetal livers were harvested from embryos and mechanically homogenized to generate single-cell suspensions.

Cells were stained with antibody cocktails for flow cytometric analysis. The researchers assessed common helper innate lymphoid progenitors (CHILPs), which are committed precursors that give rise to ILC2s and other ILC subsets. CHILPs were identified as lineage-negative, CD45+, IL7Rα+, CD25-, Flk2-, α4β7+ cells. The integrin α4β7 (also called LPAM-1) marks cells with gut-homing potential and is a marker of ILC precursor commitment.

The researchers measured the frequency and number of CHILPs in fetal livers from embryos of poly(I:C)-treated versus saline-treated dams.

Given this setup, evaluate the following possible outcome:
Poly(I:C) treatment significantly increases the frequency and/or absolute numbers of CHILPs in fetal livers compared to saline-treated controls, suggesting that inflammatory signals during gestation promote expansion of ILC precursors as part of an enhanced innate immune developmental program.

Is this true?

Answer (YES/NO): YES